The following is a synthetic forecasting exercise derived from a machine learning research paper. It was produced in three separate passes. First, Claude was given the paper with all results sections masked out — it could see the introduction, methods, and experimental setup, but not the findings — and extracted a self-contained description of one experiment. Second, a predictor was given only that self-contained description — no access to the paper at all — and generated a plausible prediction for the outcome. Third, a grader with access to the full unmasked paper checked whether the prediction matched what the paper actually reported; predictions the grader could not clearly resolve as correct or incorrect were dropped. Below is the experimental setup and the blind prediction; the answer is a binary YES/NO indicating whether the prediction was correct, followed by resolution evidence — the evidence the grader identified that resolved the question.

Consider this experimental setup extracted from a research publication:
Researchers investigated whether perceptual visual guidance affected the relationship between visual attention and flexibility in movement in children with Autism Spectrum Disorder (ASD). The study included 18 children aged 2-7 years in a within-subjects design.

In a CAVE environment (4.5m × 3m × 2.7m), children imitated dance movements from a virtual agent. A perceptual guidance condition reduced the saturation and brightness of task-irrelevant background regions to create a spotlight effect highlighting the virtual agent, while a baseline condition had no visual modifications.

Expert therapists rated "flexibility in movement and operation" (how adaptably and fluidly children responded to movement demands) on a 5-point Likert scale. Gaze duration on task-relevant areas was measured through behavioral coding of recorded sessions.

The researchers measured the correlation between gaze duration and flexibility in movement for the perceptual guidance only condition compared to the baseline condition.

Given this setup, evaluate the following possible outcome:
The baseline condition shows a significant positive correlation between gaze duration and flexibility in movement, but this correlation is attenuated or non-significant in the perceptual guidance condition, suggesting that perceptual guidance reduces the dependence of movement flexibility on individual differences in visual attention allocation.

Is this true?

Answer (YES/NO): YES